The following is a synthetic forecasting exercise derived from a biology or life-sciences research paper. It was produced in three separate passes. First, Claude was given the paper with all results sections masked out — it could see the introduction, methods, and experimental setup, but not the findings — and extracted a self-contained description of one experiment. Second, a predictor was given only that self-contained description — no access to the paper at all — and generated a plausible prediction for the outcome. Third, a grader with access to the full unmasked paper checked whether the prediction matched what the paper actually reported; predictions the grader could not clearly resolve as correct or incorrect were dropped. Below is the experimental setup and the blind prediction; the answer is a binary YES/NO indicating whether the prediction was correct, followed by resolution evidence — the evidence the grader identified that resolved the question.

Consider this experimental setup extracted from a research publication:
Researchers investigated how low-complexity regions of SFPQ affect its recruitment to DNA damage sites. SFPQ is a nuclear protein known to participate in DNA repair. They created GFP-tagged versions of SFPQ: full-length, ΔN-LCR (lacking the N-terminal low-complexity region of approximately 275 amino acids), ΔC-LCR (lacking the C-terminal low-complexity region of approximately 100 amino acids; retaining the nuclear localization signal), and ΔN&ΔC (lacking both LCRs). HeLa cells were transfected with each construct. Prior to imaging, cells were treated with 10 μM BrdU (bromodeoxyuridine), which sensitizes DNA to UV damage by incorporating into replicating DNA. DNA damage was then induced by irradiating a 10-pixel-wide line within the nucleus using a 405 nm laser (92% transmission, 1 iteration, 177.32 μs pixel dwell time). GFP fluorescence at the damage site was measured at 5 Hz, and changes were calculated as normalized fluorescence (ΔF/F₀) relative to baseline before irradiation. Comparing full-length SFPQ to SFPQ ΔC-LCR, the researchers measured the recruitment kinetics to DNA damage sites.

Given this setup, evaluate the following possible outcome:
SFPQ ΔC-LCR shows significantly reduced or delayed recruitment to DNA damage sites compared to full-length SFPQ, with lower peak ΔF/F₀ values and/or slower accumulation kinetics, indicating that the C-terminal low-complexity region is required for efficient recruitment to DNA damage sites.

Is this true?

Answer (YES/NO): YES